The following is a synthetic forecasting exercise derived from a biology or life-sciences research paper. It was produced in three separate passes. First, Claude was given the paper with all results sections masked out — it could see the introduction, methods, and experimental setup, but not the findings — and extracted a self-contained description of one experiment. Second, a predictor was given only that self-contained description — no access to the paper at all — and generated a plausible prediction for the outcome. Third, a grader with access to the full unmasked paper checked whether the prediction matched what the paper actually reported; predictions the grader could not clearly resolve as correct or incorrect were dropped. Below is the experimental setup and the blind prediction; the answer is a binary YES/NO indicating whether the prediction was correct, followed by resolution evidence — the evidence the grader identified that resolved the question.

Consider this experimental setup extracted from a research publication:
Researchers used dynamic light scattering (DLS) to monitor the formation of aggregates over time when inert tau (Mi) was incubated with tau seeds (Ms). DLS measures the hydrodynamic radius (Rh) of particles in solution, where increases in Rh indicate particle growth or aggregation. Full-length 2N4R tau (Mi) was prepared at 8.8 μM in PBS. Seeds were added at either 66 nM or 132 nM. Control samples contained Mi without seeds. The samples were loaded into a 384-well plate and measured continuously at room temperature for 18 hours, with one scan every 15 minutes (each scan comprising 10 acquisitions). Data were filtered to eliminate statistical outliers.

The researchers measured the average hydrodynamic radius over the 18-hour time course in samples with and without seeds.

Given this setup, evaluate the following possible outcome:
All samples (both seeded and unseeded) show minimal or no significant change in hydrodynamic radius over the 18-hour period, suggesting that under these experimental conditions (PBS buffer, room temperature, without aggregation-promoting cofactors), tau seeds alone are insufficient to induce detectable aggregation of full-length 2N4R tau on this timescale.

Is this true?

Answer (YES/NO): NO